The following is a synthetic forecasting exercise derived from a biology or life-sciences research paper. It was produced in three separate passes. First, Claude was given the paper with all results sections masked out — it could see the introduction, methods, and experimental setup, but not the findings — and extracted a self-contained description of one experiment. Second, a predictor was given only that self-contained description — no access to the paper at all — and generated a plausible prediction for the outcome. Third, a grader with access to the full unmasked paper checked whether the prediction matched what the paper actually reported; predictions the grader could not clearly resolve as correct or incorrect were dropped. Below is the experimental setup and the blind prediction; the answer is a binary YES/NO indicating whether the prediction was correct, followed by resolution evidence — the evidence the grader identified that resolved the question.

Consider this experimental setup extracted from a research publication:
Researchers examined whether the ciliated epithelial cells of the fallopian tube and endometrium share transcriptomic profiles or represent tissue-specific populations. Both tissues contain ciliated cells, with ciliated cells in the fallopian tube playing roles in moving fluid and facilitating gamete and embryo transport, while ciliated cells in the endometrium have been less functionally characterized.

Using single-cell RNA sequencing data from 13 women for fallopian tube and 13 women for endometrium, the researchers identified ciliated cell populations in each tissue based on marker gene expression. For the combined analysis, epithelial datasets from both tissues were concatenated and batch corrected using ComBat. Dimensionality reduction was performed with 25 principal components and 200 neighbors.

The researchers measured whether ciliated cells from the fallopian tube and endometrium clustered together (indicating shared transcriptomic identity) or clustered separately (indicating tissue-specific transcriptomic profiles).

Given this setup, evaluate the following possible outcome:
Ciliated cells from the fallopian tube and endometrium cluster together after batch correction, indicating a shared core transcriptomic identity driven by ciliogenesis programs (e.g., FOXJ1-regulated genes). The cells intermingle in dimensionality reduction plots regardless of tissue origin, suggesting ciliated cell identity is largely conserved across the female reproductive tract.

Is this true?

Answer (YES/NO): YES